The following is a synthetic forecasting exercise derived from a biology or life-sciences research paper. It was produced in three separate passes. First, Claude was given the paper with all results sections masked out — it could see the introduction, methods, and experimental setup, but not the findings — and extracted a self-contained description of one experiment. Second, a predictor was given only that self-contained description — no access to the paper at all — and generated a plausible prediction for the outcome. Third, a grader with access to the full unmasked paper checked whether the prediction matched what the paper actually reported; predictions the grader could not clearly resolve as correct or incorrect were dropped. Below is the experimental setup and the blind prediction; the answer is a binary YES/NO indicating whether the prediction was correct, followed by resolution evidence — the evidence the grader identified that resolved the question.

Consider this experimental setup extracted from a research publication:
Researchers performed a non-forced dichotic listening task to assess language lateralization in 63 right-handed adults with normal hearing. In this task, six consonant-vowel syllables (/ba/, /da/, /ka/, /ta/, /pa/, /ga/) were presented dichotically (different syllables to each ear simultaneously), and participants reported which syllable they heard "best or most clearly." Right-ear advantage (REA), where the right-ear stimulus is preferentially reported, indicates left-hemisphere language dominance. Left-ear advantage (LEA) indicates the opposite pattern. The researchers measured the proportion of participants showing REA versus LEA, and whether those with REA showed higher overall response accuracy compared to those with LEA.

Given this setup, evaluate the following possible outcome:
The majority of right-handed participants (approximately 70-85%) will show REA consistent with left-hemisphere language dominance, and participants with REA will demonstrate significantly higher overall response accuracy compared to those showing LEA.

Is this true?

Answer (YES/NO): NO